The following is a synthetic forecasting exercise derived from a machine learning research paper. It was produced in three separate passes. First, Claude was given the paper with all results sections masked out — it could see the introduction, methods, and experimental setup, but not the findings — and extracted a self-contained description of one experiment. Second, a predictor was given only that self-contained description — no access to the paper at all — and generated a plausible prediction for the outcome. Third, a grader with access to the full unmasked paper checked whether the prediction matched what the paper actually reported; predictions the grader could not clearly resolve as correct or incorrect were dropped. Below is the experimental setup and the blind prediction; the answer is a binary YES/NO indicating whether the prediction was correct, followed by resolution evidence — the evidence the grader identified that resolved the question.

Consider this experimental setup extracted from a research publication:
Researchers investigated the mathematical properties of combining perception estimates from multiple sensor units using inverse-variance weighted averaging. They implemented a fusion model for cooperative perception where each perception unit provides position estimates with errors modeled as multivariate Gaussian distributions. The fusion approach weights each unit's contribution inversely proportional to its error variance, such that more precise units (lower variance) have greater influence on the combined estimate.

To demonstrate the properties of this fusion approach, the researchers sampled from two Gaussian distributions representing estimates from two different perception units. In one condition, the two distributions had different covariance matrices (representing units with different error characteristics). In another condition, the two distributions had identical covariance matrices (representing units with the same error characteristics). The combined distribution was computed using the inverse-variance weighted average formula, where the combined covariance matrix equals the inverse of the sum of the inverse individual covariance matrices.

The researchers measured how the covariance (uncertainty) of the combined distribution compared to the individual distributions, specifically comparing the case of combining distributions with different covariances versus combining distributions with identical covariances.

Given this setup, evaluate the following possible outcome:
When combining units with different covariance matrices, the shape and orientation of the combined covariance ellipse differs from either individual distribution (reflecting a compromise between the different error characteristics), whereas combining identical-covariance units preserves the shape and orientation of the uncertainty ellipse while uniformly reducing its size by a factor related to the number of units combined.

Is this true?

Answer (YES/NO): YES